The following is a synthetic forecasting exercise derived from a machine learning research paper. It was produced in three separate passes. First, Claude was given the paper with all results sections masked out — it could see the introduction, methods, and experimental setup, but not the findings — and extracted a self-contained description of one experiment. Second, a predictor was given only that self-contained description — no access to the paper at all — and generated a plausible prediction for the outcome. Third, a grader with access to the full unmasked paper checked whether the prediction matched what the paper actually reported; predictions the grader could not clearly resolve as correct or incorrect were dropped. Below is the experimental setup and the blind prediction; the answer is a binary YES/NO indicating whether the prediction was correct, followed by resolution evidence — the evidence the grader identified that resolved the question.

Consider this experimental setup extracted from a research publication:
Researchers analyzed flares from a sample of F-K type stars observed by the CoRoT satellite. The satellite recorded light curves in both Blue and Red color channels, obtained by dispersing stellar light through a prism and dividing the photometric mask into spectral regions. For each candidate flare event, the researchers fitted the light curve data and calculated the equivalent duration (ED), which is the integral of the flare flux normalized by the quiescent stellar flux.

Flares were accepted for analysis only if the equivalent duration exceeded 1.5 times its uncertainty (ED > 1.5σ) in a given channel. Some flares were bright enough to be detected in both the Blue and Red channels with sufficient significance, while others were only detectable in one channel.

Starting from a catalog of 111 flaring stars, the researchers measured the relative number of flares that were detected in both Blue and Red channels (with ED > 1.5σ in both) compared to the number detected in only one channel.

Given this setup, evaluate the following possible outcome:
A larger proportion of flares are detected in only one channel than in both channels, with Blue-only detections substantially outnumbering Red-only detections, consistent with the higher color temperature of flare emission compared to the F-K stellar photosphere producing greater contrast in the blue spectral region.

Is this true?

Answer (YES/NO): NO